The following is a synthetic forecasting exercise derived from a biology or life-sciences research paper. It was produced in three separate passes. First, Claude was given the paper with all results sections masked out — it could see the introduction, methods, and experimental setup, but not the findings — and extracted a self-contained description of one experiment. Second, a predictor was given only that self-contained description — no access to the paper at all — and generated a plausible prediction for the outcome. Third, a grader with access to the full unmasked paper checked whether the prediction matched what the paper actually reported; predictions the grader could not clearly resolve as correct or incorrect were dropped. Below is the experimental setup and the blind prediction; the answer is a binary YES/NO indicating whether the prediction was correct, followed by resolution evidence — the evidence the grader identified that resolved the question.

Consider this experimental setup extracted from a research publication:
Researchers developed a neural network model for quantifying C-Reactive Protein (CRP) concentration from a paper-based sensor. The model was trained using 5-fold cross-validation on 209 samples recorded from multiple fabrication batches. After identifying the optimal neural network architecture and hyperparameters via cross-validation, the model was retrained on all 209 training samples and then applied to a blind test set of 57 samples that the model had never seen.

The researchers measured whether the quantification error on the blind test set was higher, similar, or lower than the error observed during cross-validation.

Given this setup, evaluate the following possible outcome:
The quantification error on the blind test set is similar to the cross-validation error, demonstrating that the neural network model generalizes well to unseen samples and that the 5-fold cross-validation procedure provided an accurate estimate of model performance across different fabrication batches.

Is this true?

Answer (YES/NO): NO